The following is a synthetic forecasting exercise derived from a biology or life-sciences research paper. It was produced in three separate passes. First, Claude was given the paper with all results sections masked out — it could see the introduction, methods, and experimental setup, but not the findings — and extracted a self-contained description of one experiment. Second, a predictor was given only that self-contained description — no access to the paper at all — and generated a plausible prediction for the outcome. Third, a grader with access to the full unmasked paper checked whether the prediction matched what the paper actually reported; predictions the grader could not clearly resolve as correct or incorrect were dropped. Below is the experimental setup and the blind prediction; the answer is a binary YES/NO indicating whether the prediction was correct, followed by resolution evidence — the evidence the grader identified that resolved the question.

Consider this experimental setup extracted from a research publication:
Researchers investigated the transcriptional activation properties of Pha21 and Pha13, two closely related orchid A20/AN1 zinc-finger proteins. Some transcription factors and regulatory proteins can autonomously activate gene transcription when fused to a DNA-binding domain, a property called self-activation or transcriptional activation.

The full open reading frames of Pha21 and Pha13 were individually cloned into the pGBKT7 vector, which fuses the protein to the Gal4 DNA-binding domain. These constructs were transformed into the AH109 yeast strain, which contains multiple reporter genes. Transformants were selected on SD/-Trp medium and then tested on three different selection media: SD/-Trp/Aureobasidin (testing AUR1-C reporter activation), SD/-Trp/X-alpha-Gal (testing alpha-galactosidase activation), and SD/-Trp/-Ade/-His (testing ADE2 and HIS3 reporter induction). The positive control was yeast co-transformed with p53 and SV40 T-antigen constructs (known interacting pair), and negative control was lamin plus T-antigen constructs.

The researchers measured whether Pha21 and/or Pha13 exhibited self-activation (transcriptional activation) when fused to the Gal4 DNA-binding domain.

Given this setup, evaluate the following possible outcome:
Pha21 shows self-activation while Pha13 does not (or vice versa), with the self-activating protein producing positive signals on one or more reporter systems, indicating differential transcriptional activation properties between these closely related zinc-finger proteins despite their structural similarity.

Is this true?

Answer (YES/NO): NO